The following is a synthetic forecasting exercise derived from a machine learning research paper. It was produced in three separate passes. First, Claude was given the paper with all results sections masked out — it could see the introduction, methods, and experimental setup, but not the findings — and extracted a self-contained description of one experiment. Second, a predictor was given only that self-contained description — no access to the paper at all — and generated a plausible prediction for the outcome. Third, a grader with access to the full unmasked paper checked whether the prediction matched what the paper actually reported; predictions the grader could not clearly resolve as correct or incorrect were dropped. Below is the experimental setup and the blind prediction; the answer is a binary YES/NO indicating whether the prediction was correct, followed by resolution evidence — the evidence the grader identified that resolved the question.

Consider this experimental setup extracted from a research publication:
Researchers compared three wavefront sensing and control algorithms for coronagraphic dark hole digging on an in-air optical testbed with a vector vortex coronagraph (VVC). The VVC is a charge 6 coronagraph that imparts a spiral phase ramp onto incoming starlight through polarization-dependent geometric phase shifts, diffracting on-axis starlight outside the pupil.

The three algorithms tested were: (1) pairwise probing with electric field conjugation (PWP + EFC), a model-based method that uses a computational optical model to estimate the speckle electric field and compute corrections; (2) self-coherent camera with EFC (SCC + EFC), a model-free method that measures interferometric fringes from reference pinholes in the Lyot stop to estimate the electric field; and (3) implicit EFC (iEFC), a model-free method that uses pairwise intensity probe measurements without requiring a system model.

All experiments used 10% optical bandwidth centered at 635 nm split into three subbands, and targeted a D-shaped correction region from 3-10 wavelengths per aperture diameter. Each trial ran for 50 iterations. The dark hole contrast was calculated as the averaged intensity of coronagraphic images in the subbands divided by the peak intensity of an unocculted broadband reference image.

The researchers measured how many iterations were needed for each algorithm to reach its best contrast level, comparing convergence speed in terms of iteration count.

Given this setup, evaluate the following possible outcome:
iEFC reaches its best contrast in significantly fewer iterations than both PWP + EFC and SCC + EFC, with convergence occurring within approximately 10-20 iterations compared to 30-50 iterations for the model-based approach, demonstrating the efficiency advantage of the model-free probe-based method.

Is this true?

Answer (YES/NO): NO